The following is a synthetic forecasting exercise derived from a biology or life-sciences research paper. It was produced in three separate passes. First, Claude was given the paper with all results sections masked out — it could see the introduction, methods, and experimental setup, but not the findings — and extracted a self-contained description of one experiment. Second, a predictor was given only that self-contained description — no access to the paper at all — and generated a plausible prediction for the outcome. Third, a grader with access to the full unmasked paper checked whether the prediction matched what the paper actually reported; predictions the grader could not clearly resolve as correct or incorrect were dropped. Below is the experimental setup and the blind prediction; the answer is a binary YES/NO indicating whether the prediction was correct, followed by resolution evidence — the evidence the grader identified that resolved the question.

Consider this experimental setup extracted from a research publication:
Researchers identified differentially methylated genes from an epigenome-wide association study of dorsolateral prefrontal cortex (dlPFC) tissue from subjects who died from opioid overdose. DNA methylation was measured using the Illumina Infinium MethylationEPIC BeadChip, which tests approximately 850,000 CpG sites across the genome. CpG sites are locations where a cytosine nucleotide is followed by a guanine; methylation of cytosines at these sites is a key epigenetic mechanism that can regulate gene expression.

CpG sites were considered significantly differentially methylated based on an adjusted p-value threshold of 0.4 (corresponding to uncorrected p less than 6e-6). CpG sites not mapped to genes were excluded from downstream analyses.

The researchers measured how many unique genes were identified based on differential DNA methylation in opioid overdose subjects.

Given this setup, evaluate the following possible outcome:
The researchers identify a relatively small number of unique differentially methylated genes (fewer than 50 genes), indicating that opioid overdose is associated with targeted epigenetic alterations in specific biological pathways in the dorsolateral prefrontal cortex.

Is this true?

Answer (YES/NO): YES